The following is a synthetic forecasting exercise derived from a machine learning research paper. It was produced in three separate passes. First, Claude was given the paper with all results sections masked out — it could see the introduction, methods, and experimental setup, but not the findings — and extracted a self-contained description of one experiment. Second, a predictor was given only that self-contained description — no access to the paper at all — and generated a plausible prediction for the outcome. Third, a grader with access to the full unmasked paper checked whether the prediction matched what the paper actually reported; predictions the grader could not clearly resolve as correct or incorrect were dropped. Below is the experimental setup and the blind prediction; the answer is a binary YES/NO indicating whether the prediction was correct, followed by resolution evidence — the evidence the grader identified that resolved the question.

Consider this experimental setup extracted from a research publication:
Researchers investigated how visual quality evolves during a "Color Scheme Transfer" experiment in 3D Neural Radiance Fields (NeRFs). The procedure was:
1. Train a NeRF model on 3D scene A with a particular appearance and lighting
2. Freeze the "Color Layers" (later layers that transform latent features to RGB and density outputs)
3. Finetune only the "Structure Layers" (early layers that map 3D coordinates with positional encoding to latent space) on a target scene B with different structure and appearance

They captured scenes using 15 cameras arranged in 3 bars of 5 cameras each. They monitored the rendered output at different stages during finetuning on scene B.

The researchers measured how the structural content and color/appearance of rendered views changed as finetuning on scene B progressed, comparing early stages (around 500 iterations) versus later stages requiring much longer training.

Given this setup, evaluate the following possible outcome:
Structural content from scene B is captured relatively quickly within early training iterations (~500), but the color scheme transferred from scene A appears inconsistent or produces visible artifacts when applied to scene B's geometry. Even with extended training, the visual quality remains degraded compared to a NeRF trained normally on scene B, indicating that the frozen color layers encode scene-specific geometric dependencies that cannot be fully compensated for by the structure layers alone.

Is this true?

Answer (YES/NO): NO